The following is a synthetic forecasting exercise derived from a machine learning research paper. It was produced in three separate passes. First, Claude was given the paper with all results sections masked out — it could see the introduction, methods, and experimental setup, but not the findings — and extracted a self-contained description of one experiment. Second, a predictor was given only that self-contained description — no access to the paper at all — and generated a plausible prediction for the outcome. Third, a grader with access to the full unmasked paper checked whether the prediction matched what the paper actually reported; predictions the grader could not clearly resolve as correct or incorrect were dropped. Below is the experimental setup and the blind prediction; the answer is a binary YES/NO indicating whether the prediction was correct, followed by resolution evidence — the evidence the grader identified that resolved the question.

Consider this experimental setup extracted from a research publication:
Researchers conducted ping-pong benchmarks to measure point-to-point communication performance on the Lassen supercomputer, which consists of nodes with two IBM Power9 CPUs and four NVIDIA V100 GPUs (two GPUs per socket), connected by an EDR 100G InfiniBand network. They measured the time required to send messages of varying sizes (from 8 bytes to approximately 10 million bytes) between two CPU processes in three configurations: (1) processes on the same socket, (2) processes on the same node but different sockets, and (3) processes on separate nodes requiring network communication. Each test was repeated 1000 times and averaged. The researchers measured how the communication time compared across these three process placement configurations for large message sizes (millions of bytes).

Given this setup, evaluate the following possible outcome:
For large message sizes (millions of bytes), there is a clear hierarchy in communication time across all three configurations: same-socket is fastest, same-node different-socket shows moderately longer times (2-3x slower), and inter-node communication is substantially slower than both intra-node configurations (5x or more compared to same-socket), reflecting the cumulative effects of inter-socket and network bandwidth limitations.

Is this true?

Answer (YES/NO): NO